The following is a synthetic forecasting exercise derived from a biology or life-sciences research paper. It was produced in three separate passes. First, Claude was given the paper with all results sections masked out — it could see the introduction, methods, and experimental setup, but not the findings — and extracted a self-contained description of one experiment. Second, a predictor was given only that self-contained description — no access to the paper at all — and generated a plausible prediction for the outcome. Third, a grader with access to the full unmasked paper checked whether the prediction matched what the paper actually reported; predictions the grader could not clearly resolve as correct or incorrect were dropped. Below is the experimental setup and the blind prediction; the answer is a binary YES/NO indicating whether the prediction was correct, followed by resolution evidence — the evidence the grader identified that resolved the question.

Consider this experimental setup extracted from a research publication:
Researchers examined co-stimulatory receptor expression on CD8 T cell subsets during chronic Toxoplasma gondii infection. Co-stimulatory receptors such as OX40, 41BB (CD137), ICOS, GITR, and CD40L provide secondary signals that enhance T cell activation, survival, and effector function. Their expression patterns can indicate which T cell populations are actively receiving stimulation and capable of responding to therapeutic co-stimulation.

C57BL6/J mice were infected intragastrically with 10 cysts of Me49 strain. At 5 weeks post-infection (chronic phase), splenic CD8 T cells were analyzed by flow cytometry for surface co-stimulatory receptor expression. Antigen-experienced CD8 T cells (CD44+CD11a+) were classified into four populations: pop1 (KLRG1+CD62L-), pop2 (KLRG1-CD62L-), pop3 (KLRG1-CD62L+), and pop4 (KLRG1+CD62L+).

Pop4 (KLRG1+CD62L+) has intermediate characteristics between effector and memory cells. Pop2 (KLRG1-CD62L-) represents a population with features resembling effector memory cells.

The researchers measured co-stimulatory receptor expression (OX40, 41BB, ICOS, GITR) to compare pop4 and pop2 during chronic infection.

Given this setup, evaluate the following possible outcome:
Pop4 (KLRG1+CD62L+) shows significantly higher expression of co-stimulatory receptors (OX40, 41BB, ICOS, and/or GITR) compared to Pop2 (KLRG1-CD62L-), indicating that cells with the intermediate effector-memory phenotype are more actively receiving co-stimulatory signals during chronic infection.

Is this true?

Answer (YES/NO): YES